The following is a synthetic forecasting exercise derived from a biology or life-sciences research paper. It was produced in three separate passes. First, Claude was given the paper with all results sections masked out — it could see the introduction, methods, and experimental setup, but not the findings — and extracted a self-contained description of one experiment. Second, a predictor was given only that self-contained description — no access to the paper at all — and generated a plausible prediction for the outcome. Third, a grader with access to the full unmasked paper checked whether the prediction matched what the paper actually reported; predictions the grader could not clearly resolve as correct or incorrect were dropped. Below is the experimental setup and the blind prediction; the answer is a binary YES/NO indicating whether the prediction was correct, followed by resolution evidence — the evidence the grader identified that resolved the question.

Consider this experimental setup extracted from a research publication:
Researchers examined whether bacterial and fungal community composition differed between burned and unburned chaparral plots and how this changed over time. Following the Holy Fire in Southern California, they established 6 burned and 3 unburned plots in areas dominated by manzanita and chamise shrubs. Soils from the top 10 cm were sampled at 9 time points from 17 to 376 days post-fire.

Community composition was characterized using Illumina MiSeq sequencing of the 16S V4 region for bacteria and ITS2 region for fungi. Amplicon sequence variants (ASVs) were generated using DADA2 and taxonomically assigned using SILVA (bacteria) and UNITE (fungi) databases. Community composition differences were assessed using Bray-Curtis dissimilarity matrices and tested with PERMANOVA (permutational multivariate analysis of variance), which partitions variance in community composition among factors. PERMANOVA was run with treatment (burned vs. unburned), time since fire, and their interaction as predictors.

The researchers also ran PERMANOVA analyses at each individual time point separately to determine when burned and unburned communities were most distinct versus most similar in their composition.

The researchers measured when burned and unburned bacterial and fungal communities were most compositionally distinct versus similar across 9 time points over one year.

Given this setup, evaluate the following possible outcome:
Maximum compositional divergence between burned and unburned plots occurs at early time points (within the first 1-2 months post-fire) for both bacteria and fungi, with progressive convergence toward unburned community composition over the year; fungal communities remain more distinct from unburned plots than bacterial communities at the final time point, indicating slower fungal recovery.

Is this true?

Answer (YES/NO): NO